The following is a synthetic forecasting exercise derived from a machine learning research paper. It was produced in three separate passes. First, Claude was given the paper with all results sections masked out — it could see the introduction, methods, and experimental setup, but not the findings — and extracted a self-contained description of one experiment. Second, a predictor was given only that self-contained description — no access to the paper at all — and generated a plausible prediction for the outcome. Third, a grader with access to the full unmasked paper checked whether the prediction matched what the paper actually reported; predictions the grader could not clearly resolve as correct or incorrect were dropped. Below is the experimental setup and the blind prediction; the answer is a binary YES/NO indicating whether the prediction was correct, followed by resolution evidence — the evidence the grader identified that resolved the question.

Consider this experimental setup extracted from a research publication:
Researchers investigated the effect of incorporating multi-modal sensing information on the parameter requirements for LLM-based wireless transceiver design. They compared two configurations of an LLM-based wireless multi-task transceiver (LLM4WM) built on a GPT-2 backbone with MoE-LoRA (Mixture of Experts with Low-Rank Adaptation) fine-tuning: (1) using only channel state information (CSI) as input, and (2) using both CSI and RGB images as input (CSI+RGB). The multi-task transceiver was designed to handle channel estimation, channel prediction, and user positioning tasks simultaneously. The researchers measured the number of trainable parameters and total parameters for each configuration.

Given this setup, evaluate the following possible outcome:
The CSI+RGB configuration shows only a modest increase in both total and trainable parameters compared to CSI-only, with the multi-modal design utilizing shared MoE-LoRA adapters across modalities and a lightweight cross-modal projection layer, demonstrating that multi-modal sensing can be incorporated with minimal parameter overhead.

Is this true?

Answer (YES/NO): NO